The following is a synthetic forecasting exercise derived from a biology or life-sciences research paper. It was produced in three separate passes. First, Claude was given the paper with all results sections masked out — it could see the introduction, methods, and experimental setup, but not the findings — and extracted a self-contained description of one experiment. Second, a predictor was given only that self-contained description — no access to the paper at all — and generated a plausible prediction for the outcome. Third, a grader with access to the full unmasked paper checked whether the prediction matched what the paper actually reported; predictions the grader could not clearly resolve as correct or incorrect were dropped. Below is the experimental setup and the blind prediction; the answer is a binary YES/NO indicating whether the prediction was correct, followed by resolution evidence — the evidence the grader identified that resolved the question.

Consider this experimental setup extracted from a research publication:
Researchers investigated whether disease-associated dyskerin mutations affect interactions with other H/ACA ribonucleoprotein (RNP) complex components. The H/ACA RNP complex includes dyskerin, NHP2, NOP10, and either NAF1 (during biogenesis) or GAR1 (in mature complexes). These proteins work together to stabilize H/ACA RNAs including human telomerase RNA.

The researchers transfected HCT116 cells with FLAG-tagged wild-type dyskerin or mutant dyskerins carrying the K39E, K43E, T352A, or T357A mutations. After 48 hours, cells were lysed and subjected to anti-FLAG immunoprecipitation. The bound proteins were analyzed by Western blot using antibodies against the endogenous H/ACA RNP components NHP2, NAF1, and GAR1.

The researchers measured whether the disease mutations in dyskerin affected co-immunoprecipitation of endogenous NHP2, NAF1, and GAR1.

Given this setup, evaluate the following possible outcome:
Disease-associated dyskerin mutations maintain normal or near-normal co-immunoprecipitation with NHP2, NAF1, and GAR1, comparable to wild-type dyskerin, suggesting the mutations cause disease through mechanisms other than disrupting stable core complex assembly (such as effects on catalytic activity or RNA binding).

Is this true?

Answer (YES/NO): YES